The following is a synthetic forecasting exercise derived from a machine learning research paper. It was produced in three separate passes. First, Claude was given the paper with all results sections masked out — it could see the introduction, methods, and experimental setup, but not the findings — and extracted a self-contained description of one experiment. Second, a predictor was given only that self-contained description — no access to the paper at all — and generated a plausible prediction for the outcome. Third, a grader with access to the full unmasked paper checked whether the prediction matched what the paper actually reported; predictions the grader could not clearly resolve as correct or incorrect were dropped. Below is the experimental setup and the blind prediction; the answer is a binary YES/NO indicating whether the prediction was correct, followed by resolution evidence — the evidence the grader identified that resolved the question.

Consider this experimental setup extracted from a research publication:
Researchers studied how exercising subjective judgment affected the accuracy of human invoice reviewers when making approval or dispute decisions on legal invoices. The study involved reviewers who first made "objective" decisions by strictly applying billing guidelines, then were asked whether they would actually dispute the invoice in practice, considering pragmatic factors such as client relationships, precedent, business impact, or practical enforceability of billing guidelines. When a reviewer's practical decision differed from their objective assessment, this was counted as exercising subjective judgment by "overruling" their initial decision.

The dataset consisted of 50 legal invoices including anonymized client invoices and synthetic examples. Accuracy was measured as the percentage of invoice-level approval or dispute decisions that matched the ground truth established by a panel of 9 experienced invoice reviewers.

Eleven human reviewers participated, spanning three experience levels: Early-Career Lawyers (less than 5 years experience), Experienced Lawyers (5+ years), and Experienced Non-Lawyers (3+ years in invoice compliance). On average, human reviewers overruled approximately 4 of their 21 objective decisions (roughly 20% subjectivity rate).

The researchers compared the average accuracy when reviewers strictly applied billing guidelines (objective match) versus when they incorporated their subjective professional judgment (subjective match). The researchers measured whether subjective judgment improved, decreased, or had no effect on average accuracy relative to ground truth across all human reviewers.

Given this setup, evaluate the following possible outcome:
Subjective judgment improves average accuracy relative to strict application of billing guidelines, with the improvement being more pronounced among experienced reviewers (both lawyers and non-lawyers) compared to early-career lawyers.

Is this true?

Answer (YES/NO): NO